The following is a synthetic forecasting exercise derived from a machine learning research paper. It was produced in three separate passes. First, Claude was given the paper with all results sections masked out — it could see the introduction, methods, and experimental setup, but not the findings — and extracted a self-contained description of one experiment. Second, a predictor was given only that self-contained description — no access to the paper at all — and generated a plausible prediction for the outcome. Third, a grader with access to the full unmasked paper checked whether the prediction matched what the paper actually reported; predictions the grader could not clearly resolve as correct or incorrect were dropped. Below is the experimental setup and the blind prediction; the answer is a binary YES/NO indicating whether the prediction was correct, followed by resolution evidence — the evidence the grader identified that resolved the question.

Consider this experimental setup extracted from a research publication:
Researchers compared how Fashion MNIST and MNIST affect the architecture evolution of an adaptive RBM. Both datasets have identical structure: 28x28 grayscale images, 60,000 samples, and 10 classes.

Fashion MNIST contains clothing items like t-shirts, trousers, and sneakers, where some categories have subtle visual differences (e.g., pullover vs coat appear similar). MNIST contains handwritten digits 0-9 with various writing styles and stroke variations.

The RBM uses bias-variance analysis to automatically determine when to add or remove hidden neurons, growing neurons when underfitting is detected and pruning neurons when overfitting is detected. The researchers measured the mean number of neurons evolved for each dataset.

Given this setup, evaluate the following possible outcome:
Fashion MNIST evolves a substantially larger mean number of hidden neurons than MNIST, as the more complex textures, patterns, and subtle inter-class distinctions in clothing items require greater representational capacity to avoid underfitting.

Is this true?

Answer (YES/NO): NO